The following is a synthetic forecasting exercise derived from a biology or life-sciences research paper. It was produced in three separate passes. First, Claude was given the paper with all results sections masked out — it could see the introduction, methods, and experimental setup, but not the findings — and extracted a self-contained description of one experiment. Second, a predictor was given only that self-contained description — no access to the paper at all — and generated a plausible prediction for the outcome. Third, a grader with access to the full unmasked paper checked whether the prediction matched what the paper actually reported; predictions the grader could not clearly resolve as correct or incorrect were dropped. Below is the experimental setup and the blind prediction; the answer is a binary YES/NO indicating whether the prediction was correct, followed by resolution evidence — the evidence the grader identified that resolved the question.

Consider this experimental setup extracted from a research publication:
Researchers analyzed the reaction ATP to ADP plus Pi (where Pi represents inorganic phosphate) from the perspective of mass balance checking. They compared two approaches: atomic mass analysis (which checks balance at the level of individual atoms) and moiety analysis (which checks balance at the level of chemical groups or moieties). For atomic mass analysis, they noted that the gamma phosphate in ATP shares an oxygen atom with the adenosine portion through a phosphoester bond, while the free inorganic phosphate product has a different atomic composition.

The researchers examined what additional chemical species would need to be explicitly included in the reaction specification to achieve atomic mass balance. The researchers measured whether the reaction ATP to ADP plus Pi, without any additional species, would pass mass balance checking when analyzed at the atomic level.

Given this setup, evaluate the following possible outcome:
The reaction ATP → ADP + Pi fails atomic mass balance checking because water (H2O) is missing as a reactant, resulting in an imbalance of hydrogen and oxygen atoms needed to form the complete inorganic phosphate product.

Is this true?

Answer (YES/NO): YES